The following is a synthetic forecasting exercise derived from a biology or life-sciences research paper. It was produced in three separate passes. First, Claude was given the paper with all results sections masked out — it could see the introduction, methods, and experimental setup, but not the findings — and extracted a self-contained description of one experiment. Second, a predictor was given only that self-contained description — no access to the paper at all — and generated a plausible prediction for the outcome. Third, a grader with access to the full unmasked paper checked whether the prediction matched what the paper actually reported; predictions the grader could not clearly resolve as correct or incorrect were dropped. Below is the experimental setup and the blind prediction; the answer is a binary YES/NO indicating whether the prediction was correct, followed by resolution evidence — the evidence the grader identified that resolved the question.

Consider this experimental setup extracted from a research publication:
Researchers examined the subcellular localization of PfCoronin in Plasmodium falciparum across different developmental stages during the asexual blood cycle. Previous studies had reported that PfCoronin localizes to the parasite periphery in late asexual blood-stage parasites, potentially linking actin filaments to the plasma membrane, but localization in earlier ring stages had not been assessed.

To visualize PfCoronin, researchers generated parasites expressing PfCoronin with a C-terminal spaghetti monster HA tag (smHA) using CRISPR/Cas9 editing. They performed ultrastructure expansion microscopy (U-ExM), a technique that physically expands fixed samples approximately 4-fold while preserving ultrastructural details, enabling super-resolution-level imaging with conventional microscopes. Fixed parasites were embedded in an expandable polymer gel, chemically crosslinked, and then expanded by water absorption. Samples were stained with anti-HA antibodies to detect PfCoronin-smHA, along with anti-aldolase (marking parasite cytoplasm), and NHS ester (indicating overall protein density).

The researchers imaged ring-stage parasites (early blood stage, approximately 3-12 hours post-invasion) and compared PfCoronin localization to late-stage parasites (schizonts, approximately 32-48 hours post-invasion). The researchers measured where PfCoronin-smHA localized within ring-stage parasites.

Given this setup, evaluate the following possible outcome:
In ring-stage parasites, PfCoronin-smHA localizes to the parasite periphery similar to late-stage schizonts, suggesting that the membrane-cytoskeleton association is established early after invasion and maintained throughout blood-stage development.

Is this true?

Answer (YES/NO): YES